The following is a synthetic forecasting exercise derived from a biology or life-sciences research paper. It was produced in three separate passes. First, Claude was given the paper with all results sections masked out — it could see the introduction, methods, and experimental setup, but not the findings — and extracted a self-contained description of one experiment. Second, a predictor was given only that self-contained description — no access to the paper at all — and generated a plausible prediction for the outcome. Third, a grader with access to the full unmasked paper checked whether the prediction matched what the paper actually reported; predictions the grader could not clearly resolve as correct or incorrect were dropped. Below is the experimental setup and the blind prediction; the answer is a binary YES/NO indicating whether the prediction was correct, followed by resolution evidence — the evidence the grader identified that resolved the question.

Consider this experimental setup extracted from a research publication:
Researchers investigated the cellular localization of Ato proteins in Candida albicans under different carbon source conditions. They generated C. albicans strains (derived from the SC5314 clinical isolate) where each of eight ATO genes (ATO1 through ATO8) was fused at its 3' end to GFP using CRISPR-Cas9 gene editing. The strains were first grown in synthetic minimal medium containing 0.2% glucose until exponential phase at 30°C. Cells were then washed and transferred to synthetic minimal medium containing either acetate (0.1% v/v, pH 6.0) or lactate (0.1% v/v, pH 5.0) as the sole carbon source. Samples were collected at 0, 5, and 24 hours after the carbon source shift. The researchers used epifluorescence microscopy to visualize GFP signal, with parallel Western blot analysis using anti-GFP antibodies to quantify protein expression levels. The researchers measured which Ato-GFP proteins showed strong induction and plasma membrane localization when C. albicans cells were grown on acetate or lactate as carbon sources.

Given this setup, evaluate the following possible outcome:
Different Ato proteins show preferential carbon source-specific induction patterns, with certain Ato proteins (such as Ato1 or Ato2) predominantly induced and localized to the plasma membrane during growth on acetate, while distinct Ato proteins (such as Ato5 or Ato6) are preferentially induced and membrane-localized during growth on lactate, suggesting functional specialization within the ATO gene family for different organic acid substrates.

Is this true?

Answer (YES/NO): NO